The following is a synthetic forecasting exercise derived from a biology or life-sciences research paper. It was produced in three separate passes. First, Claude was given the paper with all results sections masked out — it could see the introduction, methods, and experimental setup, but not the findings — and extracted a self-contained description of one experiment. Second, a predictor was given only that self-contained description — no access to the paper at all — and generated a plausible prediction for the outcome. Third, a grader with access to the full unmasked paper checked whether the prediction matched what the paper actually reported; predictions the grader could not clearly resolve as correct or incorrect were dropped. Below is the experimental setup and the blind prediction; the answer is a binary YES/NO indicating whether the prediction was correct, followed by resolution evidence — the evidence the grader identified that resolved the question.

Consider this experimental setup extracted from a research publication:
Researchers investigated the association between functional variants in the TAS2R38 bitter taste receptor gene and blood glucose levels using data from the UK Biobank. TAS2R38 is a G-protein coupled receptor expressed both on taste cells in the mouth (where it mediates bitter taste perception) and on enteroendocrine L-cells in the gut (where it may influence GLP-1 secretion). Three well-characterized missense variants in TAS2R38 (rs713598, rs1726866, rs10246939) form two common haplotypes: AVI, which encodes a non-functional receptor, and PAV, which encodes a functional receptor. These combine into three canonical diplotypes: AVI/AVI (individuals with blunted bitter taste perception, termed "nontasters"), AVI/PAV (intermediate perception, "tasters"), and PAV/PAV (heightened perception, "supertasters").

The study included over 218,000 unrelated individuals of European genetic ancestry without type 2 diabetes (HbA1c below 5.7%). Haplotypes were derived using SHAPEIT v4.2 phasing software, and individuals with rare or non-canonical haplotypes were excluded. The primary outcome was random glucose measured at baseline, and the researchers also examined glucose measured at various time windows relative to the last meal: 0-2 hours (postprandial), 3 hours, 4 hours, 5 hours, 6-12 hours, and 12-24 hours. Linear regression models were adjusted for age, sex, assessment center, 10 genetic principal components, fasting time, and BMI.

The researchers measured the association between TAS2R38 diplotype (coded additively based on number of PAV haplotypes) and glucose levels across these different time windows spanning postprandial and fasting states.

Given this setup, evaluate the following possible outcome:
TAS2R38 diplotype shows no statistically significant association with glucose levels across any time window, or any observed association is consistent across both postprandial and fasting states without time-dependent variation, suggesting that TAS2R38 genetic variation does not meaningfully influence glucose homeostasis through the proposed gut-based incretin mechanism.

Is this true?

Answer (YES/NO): NO